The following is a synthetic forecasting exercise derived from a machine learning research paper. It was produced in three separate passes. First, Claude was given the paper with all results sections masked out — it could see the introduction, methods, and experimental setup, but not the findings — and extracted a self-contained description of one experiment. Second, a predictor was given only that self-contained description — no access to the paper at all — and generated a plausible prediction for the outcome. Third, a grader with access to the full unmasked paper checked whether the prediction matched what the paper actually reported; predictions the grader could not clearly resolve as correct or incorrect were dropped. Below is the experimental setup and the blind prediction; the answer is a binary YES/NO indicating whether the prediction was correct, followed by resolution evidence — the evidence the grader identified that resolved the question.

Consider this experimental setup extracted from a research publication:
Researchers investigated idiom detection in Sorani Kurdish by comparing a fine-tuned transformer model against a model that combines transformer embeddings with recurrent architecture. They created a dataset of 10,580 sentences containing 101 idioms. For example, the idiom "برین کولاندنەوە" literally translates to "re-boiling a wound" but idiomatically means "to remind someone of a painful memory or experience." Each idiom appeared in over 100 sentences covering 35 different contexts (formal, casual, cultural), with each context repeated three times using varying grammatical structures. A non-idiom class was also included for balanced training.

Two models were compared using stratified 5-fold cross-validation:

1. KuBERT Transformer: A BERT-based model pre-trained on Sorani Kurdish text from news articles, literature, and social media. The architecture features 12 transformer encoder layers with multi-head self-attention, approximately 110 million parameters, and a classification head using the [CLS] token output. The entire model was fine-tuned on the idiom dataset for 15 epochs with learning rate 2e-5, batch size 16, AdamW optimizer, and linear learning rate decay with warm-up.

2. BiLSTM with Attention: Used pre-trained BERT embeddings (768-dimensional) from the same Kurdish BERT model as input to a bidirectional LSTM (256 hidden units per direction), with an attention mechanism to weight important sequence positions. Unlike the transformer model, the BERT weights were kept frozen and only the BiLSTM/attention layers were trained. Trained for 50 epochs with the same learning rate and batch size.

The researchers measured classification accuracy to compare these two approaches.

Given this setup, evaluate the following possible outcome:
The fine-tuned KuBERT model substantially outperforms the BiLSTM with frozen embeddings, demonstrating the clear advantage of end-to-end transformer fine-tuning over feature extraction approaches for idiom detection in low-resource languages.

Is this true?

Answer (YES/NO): YES